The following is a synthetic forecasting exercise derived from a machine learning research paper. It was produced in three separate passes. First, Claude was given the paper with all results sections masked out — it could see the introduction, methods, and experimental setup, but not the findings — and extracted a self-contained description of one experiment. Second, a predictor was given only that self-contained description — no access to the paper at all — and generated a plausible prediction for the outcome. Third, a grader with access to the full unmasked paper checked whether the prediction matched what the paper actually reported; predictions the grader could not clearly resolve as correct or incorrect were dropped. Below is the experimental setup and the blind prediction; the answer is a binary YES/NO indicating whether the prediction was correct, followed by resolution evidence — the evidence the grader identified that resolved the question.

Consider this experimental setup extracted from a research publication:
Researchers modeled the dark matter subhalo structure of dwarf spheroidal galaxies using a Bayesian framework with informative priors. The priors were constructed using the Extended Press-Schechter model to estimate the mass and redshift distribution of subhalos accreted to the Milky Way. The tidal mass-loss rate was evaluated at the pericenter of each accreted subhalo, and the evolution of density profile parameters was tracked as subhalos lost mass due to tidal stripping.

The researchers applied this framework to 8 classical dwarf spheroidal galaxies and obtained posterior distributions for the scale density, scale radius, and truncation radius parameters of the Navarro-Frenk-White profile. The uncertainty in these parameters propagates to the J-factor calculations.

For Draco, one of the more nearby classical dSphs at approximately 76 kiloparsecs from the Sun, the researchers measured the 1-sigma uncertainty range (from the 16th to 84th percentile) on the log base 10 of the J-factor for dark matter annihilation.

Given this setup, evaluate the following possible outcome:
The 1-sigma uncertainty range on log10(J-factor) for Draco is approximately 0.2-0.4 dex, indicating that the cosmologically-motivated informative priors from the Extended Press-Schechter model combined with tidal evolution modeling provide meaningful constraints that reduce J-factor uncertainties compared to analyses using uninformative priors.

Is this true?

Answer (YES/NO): YES